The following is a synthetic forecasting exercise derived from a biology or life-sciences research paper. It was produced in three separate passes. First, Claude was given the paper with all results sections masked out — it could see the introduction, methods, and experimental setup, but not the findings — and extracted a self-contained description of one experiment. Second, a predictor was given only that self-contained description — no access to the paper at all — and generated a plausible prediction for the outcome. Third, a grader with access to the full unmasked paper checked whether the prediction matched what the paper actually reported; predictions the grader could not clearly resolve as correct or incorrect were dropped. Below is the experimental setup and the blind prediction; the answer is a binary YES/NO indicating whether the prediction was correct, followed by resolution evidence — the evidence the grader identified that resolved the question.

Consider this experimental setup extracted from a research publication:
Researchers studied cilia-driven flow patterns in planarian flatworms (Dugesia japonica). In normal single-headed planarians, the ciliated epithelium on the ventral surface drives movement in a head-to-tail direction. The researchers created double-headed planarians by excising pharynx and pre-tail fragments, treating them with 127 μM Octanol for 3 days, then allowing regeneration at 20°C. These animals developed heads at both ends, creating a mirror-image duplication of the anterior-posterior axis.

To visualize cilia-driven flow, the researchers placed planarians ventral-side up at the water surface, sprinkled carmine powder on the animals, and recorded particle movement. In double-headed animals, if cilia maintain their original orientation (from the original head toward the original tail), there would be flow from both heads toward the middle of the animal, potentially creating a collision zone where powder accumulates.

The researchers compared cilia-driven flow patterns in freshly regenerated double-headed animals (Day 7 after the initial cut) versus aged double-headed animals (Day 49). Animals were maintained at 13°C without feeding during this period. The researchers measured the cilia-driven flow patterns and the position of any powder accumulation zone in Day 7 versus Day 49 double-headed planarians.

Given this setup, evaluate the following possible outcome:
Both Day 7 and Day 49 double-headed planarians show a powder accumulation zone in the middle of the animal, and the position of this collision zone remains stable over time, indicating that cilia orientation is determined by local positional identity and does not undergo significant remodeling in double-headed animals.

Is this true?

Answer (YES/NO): NO